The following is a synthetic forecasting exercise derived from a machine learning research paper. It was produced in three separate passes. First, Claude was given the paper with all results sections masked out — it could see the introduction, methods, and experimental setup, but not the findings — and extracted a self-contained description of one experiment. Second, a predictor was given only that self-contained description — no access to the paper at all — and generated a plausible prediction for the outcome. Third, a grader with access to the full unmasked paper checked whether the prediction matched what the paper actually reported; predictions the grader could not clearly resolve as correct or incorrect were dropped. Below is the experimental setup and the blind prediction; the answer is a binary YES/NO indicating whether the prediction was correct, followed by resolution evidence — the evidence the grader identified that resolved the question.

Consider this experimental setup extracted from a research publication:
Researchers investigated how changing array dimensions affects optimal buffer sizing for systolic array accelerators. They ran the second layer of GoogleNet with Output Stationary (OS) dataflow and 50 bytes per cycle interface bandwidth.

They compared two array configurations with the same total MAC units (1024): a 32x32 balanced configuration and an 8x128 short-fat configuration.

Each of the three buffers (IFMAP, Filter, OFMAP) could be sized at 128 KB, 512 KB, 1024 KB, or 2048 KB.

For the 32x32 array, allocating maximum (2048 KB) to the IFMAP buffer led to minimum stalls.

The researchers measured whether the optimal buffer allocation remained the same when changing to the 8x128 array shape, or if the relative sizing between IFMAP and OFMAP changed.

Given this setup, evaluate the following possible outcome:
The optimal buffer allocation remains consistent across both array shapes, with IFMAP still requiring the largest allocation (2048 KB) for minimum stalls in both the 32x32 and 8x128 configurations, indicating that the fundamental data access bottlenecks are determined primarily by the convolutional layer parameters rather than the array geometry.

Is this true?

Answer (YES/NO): NO